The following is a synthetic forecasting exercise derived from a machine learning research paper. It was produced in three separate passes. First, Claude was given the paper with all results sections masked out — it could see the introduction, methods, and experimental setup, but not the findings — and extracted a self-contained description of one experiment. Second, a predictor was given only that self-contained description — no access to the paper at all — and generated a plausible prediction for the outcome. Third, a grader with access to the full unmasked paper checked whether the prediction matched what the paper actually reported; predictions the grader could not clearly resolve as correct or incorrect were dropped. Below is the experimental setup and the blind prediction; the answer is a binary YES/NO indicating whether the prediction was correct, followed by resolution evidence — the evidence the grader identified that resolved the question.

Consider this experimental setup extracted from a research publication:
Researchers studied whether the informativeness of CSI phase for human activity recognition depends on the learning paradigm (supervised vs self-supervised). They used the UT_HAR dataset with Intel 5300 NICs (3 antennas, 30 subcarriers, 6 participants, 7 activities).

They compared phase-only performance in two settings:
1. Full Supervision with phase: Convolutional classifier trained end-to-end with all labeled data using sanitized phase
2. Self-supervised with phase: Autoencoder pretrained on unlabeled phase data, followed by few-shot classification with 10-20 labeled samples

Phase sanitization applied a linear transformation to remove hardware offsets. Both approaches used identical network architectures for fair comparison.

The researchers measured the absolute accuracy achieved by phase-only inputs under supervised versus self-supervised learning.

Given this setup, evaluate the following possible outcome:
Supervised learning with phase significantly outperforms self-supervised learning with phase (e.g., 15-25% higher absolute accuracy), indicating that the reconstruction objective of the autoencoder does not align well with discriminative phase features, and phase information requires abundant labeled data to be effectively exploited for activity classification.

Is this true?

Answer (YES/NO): YES